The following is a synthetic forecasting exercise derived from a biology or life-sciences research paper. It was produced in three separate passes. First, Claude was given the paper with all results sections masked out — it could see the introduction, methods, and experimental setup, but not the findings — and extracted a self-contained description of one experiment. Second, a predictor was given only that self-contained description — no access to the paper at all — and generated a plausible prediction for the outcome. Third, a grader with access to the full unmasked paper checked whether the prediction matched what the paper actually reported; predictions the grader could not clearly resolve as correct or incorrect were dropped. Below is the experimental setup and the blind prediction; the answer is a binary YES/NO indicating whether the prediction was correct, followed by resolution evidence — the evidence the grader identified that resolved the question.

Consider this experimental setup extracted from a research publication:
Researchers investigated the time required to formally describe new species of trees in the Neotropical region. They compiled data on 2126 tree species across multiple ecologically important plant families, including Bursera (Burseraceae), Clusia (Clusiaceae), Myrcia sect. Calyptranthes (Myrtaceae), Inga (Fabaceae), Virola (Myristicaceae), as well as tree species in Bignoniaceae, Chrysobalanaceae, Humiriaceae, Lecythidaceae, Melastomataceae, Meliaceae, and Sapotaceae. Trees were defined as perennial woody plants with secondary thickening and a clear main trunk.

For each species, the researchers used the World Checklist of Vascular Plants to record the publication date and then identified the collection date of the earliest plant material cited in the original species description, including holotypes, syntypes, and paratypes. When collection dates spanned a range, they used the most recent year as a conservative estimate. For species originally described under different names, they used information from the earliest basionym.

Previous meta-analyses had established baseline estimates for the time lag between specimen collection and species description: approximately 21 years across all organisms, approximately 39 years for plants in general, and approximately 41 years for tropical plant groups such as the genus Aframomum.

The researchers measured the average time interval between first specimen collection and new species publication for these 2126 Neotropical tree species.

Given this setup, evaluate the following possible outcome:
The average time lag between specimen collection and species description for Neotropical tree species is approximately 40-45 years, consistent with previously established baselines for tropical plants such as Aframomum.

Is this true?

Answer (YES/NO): NO